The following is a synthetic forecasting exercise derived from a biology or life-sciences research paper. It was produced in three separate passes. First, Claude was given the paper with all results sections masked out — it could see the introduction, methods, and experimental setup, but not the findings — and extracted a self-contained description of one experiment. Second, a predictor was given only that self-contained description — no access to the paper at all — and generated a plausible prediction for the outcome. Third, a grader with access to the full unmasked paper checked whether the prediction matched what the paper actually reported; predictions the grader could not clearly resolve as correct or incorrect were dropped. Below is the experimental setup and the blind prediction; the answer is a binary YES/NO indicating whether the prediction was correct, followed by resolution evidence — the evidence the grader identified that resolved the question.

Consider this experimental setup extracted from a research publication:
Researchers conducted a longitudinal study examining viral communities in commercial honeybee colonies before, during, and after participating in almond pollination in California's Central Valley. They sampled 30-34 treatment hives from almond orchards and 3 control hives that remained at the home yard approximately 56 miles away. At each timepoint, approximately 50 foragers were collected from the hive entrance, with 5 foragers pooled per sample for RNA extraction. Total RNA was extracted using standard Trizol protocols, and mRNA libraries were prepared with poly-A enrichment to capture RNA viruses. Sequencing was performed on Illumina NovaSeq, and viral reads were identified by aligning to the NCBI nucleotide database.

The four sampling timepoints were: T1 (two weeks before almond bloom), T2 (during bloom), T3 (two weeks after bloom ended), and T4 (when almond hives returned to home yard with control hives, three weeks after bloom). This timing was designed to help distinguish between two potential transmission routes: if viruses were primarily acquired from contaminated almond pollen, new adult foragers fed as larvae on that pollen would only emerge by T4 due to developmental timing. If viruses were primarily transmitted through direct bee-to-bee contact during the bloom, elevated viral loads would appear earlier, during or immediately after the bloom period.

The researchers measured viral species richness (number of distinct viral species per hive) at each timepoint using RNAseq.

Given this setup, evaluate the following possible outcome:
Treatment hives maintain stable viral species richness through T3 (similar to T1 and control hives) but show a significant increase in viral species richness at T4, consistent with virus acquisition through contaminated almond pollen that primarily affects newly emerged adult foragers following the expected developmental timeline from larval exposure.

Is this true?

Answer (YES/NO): NO